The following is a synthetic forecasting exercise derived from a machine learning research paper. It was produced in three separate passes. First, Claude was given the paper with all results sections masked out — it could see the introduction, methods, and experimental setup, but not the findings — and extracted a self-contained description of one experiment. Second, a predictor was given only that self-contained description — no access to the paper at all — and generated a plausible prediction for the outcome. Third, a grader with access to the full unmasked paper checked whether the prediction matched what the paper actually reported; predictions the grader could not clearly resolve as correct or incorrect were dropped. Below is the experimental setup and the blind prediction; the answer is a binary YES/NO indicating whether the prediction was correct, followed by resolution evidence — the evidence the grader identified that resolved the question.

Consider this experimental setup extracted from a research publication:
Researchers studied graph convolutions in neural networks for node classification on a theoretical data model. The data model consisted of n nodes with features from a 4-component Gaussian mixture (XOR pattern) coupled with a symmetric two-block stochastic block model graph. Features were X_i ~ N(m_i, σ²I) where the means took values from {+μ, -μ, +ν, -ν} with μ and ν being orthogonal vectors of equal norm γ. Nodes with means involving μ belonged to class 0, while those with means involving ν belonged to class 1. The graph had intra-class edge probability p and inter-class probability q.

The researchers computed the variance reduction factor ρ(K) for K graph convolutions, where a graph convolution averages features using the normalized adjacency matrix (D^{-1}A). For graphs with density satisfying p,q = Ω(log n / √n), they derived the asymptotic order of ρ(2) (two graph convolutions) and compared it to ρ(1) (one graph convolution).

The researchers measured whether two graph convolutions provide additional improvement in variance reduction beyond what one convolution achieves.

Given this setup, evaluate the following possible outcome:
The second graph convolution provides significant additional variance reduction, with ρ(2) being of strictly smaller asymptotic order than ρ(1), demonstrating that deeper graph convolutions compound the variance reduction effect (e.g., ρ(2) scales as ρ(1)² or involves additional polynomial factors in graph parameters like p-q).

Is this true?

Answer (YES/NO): YES